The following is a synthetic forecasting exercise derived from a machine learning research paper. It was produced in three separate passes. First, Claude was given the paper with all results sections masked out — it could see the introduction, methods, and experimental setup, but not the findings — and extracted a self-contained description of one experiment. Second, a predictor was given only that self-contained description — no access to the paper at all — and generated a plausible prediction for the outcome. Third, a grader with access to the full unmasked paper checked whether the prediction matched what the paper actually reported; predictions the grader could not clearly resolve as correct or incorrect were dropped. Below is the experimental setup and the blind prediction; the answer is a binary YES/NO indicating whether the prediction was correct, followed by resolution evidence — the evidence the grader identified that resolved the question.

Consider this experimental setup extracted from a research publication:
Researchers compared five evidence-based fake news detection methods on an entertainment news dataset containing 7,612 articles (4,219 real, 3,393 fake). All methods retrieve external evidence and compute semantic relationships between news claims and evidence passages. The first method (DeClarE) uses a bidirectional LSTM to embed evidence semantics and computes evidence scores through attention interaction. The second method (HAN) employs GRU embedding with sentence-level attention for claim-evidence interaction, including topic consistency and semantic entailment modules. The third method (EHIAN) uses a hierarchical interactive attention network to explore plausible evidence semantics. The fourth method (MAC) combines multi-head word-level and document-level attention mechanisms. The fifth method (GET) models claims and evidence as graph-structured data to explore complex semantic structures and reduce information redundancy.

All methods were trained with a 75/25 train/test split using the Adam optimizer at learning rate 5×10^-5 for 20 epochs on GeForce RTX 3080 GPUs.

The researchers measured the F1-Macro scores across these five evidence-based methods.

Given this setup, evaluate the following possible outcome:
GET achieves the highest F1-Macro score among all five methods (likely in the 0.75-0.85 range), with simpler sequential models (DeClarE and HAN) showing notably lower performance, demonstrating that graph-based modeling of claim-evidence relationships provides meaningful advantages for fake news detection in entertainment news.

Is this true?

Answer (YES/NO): NO